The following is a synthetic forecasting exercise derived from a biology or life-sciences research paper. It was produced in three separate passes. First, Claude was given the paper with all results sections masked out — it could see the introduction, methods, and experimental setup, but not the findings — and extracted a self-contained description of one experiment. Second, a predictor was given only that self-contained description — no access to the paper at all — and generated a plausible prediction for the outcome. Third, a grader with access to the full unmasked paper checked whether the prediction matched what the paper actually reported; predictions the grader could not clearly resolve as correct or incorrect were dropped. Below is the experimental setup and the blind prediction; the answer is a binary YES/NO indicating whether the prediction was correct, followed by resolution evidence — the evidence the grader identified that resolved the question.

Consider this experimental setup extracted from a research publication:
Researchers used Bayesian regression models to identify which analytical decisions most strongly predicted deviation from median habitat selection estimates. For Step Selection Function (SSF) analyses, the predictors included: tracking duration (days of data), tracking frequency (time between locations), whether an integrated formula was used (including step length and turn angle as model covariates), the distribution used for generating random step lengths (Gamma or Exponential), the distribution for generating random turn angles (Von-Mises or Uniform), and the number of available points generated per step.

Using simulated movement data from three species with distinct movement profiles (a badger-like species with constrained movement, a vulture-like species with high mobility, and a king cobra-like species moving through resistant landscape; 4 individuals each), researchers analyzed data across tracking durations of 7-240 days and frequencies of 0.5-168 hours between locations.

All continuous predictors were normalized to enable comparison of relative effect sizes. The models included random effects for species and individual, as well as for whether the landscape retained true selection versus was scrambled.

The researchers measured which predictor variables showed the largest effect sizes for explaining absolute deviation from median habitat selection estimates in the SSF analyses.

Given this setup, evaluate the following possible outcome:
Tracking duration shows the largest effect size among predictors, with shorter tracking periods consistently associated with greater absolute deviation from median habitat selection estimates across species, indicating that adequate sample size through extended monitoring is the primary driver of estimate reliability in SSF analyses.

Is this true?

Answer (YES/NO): NO